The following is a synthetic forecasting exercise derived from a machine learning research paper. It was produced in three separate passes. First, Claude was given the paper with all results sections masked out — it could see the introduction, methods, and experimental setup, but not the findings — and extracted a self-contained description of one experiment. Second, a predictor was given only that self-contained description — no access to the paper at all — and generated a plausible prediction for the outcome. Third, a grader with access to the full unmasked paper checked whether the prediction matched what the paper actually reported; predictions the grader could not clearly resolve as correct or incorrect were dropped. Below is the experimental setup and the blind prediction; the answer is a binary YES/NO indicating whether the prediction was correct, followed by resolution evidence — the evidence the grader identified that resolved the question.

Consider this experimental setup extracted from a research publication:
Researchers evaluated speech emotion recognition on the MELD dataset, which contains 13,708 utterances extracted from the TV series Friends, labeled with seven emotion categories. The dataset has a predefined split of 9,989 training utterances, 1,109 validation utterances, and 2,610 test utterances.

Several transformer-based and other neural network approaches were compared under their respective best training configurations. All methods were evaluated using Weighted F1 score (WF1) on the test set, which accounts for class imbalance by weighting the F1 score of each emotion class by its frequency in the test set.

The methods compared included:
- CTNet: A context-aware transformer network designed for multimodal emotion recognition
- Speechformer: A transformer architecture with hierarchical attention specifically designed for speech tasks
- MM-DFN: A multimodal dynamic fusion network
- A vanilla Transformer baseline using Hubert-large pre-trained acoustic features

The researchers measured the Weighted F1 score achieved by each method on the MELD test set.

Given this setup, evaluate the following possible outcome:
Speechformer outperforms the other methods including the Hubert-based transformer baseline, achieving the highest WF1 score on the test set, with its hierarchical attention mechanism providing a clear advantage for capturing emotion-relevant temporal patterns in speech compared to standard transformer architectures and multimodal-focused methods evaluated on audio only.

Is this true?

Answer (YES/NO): NO